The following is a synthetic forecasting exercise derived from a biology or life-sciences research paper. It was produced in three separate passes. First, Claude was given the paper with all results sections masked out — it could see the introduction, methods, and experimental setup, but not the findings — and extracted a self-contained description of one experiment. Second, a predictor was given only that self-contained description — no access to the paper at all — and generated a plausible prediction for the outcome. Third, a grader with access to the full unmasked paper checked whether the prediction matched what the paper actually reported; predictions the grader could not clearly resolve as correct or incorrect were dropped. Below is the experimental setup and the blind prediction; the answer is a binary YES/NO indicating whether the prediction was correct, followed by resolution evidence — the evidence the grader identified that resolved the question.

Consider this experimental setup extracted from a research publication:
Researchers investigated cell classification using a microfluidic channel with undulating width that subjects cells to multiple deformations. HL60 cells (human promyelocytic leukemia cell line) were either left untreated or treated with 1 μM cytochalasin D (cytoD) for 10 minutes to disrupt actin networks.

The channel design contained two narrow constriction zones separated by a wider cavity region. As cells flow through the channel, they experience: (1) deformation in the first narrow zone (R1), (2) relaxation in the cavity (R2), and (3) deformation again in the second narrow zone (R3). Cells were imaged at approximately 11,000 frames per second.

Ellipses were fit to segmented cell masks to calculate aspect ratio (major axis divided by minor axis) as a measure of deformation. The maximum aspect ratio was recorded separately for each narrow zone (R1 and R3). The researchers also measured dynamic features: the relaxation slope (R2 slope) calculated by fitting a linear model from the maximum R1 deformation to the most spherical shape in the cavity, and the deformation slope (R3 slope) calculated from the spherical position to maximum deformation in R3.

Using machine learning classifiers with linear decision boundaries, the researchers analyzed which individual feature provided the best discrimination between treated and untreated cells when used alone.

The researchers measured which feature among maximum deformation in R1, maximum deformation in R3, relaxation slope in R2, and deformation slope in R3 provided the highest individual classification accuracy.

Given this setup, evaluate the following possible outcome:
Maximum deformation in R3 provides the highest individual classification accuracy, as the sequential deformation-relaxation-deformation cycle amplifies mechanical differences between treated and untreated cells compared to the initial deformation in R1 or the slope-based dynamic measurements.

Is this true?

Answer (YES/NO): NO